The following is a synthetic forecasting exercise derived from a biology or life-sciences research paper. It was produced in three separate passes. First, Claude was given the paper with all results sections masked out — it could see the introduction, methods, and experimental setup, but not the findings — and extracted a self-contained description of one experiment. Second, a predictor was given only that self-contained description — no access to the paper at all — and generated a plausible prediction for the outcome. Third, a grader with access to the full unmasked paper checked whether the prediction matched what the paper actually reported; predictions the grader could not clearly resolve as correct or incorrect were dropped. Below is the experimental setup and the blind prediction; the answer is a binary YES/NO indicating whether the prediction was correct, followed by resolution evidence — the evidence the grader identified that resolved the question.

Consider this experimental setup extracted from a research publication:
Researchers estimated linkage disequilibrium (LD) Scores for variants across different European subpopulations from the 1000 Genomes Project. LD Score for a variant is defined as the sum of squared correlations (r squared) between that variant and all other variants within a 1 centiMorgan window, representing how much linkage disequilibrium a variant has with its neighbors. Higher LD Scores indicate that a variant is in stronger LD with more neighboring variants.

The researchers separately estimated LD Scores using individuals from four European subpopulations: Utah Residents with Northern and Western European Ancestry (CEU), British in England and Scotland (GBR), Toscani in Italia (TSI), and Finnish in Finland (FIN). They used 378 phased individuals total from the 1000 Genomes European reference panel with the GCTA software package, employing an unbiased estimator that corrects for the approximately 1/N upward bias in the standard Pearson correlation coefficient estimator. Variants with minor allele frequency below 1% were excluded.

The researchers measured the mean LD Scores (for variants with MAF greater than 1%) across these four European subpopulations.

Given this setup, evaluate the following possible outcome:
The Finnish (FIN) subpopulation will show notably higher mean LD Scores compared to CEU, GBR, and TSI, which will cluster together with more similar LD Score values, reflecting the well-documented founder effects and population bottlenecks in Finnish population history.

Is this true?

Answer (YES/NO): NO